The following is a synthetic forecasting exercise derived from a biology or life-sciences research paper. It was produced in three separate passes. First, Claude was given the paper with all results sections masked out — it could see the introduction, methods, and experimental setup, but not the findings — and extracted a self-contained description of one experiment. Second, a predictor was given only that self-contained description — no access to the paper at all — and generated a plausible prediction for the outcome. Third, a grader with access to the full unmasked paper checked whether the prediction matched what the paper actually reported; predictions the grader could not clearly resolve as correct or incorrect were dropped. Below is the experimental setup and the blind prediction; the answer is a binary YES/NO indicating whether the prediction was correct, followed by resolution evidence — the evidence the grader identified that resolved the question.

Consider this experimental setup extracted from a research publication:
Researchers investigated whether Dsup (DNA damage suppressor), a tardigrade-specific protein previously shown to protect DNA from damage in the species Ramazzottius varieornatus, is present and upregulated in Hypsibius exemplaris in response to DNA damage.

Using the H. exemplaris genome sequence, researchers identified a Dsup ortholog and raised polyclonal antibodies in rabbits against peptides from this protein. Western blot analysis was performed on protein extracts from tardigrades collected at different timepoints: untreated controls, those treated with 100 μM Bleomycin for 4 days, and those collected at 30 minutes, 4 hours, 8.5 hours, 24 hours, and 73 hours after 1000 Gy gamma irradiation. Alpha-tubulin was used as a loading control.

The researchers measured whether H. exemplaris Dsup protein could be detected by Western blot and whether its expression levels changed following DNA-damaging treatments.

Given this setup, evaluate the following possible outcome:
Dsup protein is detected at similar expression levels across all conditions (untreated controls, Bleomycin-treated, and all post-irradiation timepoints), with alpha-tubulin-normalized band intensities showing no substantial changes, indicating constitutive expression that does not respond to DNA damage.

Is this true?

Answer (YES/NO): YES